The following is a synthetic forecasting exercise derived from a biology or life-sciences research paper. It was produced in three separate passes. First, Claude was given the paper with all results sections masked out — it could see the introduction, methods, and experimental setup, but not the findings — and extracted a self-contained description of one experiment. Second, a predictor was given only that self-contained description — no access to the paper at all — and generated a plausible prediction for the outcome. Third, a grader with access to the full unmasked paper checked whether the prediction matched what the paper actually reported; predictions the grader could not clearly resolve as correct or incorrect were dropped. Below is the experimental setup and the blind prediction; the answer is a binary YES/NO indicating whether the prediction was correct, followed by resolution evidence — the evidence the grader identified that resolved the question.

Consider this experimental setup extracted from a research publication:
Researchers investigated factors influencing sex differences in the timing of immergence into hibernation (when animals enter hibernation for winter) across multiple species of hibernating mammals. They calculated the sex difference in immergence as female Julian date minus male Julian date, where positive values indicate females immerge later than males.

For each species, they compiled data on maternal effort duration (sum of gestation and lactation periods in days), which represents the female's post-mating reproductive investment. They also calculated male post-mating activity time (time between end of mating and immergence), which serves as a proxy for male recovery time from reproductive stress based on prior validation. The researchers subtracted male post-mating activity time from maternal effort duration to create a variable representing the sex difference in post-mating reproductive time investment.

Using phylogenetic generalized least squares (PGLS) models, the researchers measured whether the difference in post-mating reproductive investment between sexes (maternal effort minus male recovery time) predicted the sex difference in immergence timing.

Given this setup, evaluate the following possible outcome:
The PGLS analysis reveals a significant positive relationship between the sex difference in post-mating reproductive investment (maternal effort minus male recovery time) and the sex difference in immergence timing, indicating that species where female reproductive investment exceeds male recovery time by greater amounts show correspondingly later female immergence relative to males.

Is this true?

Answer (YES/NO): NO